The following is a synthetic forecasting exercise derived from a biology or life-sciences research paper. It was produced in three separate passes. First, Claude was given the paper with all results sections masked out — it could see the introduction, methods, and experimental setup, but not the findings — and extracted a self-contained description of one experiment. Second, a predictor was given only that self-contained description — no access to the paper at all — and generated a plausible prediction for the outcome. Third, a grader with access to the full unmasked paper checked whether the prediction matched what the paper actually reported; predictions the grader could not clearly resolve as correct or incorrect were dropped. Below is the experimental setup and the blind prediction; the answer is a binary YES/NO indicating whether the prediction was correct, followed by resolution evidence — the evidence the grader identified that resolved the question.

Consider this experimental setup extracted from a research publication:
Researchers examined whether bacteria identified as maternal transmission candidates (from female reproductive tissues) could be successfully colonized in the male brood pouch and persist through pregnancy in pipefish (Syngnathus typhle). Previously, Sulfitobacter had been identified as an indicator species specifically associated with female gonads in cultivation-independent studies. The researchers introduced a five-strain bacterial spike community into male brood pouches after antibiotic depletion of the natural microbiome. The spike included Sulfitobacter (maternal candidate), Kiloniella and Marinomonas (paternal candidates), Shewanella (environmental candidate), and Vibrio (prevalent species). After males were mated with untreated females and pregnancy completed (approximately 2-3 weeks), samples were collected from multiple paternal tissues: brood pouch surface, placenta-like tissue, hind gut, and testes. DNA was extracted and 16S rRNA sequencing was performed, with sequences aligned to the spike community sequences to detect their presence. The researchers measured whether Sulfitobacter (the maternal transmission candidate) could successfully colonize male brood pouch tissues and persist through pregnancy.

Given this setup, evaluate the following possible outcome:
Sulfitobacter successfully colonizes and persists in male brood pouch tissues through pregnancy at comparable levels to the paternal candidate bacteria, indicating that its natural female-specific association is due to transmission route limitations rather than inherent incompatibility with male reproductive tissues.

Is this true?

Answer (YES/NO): NO